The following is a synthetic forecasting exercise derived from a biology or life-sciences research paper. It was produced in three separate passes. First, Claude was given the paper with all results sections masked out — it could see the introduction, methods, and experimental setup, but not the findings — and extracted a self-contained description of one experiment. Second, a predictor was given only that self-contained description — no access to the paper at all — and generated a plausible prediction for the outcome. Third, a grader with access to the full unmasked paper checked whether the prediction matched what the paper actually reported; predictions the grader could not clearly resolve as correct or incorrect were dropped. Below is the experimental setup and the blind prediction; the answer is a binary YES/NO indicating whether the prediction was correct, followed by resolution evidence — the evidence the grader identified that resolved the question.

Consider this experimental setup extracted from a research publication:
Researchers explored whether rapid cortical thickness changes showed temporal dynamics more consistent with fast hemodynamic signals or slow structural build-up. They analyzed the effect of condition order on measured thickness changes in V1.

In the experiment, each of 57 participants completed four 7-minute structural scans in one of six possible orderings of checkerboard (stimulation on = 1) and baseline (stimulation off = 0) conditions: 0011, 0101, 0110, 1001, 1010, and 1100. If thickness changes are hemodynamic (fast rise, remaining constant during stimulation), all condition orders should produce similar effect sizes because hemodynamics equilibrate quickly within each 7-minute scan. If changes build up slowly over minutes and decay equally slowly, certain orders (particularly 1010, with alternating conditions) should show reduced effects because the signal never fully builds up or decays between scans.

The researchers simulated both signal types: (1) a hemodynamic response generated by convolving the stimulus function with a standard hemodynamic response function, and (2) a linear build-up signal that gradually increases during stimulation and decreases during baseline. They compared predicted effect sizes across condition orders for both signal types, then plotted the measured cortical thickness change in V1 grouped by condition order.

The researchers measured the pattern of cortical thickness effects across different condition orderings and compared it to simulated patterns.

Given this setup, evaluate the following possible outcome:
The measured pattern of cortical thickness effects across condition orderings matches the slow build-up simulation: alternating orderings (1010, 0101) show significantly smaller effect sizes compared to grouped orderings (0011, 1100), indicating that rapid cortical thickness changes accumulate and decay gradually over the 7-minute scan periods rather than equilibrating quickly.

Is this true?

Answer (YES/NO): NO